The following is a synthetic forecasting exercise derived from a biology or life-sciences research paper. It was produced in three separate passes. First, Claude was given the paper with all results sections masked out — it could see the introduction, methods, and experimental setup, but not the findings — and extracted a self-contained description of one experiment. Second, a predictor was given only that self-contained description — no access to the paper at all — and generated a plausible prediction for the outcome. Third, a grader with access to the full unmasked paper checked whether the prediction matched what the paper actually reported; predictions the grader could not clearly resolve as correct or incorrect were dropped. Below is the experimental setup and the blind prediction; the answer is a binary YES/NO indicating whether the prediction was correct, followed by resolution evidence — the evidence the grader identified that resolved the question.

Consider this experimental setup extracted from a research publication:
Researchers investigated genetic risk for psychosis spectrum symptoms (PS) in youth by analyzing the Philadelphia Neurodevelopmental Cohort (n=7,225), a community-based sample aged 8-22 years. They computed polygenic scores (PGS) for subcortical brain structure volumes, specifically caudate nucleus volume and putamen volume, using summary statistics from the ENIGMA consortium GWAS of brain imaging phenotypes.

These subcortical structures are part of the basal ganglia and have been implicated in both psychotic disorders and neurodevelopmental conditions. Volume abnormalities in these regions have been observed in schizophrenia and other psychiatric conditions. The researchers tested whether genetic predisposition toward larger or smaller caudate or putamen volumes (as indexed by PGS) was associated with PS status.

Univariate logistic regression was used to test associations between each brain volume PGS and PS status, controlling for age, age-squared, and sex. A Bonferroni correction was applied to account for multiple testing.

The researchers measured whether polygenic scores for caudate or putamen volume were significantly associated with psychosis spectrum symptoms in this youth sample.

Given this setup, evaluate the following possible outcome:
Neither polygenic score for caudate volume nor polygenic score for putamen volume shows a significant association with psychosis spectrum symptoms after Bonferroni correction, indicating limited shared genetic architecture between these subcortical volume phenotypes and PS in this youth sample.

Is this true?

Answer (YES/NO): YES